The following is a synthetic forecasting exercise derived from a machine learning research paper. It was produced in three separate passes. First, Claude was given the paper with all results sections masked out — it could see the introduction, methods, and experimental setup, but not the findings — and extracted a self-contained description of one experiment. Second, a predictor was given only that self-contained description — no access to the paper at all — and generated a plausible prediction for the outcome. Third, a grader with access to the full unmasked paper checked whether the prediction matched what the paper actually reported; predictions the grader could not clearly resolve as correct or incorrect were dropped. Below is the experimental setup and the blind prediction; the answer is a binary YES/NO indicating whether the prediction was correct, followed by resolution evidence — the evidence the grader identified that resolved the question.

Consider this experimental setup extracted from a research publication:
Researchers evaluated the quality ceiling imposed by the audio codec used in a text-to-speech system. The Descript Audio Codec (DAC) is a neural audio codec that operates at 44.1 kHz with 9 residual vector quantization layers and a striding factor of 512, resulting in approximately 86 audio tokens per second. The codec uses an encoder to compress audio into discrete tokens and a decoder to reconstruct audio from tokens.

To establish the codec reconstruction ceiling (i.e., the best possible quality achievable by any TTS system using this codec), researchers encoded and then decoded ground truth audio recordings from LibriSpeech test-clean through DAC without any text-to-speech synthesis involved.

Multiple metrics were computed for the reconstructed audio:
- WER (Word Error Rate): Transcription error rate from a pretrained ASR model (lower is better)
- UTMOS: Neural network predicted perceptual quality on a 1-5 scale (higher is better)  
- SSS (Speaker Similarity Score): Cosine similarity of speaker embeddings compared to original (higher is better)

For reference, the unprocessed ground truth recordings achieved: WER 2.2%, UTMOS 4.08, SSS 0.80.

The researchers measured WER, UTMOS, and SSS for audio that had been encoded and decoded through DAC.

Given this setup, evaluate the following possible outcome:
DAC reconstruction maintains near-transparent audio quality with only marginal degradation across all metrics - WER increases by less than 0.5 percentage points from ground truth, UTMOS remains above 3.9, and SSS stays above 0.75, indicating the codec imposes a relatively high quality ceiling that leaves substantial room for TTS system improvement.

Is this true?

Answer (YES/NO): YES